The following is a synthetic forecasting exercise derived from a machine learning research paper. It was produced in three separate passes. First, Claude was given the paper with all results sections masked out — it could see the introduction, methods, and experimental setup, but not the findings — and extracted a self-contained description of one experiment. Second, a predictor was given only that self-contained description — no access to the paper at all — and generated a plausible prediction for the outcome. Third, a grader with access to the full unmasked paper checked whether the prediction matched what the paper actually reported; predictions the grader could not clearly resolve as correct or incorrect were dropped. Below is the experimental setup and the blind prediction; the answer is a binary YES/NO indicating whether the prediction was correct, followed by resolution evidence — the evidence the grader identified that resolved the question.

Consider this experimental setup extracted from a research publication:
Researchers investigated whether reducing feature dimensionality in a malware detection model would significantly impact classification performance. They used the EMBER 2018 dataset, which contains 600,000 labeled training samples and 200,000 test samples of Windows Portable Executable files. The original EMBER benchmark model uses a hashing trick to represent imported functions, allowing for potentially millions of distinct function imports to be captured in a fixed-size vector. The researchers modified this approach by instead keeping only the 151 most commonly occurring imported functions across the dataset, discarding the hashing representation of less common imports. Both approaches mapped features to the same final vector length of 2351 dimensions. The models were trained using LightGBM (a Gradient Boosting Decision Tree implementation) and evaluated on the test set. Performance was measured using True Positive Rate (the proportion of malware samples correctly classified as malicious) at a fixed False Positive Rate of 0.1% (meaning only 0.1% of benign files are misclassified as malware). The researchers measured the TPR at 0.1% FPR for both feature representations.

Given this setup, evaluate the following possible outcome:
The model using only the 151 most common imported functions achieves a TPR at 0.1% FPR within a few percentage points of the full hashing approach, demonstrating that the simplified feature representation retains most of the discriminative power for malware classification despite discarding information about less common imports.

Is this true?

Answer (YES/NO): YES